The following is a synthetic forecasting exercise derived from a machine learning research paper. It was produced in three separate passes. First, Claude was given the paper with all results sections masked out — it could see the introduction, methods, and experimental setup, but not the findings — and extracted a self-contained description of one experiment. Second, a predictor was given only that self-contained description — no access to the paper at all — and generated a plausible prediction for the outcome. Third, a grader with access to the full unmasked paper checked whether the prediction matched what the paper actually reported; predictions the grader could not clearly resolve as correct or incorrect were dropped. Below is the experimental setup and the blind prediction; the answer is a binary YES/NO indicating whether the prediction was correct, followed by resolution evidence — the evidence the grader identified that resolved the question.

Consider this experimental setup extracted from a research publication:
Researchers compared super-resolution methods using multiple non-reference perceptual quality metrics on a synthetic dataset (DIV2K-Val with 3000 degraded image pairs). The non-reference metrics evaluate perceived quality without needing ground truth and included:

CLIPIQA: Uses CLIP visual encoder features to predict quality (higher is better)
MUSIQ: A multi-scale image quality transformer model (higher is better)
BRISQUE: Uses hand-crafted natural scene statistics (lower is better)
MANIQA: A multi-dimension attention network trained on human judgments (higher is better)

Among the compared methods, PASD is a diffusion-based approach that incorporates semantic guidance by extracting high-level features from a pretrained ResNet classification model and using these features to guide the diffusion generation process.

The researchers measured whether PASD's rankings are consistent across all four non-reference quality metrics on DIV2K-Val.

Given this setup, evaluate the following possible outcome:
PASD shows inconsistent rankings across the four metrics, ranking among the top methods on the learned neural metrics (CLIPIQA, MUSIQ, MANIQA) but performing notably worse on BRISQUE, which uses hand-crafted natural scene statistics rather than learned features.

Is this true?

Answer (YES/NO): YES